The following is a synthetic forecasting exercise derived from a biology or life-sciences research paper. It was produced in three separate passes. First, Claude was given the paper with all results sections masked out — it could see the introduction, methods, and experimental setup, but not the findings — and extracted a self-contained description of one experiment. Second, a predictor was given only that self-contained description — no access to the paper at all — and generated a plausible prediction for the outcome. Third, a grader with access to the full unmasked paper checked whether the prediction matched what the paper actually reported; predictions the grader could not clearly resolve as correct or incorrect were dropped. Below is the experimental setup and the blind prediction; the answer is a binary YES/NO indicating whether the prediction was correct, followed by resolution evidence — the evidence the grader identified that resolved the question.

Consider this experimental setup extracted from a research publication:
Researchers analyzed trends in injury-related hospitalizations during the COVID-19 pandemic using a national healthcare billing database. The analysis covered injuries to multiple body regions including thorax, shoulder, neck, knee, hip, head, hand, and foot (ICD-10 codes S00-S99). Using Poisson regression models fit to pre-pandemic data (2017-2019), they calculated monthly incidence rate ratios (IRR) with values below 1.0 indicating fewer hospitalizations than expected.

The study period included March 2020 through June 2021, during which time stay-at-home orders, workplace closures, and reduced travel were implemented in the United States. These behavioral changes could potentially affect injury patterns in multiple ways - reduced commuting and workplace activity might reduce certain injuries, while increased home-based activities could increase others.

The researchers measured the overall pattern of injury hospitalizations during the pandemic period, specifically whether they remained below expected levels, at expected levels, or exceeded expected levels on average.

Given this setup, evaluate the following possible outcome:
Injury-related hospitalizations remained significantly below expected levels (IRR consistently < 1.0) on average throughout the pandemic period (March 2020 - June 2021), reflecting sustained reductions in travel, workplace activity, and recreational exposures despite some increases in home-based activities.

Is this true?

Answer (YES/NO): NO